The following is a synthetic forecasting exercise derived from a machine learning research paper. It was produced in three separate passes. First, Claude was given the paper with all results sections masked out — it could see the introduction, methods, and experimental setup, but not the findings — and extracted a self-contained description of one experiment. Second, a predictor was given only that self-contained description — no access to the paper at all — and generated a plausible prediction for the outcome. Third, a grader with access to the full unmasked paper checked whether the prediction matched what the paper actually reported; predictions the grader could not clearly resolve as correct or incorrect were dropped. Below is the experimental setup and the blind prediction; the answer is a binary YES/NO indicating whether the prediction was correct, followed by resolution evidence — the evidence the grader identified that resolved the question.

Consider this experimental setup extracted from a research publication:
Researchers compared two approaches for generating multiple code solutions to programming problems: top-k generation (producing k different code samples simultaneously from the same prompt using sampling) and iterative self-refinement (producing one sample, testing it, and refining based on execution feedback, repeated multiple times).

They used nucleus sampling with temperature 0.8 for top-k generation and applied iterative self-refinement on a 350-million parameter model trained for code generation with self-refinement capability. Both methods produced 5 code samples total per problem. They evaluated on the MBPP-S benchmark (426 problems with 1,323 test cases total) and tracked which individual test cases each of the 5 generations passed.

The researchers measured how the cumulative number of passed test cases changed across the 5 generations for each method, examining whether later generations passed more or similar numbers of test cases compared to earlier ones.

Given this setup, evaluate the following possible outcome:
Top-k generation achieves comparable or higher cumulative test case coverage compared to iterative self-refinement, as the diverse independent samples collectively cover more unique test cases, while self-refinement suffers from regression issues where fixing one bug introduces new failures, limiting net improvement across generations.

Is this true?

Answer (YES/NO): NO